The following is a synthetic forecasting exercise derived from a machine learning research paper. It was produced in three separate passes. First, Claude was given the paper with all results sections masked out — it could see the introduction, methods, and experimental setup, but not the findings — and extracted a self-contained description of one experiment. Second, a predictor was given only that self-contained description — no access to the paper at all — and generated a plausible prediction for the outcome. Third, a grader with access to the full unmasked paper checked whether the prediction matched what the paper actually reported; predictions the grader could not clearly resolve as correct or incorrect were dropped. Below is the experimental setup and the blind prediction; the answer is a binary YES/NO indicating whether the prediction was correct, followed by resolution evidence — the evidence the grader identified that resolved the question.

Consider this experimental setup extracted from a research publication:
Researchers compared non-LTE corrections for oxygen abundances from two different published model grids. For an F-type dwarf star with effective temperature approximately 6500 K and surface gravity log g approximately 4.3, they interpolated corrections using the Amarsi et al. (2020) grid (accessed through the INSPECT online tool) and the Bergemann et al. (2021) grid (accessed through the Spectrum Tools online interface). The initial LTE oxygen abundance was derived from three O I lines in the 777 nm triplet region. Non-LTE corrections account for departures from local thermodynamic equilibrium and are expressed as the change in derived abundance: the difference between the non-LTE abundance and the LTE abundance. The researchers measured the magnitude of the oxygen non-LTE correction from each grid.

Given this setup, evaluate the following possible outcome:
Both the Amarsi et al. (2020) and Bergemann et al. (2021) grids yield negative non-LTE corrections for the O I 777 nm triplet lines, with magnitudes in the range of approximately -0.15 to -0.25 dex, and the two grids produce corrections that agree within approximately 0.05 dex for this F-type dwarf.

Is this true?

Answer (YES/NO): NO